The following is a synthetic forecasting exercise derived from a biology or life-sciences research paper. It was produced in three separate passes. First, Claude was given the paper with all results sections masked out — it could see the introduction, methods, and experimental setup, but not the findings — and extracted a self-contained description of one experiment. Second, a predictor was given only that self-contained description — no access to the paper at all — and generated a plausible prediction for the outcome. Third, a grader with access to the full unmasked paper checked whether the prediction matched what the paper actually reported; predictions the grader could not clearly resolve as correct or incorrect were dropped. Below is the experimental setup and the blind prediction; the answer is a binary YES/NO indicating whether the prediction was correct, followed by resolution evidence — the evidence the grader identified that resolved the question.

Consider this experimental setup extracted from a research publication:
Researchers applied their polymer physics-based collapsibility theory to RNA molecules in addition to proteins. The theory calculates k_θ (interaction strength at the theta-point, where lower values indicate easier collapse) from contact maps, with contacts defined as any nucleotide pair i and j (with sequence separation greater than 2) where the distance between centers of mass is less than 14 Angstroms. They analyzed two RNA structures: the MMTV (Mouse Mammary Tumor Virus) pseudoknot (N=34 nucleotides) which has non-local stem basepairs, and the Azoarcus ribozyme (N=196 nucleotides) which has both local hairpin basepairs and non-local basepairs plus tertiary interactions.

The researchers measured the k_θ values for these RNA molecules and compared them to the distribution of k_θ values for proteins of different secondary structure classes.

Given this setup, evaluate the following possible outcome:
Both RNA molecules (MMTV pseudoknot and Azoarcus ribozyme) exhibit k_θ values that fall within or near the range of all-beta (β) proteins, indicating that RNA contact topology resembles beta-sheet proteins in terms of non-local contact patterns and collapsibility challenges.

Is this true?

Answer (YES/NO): YES